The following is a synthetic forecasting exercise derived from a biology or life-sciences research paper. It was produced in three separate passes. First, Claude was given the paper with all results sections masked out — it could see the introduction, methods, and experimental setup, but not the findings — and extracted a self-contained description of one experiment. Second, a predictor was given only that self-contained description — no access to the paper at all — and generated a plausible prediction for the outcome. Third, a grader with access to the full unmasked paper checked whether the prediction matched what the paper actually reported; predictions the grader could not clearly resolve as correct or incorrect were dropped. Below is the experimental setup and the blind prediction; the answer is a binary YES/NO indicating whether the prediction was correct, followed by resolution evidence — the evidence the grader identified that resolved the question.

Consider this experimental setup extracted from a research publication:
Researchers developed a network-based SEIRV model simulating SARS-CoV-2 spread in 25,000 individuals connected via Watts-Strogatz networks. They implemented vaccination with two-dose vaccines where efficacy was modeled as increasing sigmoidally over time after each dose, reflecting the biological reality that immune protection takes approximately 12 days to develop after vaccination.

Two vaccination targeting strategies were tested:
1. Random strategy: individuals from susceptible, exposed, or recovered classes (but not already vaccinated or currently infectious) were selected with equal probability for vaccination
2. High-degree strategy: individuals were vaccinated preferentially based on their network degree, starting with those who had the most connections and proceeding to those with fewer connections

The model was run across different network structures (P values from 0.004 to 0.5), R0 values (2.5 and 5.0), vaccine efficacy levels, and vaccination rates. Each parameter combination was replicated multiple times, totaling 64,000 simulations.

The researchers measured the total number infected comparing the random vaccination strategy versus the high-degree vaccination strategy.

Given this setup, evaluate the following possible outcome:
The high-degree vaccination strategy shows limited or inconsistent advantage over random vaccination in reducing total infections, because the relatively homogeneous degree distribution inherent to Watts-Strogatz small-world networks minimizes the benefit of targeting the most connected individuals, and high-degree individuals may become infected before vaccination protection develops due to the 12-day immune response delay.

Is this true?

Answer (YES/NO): NO